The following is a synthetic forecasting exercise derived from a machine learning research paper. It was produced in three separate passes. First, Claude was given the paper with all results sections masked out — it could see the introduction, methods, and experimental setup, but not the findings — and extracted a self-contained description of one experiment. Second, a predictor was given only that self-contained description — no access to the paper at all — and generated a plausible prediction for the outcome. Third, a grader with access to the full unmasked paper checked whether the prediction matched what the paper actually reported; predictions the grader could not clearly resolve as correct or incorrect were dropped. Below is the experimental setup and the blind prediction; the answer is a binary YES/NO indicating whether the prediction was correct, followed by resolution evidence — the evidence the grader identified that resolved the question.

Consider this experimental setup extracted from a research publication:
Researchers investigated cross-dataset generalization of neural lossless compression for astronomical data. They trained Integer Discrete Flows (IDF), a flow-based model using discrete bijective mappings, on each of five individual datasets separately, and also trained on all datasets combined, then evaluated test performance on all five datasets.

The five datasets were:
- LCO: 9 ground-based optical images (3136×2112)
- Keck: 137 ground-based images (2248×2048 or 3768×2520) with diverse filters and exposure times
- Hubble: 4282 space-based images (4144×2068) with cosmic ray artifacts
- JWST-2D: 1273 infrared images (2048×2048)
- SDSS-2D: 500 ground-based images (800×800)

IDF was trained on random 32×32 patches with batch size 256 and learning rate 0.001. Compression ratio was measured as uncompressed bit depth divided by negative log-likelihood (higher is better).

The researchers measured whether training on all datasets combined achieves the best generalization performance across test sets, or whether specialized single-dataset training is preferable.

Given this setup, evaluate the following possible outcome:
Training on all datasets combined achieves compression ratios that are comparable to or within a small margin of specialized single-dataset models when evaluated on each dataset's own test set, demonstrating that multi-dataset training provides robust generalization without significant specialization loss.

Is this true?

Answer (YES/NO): YES